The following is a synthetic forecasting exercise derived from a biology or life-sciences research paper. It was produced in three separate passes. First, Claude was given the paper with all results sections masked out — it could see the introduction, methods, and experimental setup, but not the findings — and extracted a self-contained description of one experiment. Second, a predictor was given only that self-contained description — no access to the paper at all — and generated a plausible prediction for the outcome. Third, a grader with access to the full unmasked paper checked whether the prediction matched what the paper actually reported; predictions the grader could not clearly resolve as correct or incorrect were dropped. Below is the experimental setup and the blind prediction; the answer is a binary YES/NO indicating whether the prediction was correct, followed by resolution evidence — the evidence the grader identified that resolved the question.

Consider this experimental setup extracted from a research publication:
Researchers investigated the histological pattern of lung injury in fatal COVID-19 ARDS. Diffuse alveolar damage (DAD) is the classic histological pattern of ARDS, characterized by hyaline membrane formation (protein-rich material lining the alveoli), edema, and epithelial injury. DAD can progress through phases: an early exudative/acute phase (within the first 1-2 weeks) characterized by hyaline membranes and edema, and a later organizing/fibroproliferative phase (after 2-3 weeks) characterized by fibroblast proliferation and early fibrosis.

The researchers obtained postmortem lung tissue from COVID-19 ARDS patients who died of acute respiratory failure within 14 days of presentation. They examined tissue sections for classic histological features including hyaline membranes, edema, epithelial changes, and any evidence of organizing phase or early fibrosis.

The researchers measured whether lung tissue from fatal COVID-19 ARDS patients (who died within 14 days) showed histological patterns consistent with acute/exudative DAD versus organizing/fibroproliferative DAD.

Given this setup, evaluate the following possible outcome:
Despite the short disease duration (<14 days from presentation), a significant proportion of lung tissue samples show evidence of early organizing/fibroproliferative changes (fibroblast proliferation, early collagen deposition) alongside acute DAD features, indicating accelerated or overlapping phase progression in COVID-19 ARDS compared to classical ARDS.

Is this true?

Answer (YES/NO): NO